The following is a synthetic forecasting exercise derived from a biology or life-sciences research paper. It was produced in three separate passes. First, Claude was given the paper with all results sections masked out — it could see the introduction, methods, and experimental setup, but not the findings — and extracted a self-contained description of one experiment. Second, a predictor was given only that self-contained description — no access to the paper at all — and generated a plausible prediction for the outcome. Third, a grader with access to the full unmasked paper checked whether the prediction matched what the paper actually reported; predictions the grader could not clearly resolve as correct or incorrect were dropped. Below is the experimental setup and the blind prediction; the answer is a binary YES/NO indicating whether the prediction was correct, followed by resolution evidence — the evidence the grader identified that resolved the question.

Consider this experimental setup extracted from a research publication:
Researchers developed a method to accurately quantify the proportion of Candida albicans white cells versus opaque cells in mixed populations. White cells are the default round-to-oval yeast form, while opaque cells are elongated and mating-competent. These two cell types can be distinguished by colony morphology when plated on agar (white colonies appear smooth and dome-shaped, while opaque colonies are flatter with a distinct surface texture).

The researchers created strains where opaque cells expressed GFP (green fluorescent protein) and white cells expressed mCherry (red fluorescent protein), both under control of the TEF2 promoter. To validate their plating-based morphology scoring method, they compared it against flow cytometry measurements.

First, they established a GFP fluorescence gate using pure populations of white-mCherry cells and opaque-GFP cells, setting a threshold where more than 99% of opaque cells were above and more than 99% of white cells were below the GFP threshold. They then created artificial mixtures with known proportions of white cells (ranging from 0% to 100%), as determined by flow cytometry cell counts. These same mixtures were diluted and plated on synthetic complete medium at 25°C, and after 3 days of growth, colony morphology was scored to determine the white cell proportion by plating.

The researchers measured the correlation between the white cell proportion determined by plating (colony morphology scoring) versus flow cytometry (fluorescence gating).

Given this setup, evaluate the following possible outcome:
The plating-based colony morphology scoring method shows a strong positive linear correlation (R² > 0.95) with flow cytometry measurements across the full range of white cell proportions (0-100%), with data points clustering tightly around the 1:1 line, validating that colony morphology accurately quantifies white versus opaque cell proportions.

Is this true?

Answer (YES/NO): YES